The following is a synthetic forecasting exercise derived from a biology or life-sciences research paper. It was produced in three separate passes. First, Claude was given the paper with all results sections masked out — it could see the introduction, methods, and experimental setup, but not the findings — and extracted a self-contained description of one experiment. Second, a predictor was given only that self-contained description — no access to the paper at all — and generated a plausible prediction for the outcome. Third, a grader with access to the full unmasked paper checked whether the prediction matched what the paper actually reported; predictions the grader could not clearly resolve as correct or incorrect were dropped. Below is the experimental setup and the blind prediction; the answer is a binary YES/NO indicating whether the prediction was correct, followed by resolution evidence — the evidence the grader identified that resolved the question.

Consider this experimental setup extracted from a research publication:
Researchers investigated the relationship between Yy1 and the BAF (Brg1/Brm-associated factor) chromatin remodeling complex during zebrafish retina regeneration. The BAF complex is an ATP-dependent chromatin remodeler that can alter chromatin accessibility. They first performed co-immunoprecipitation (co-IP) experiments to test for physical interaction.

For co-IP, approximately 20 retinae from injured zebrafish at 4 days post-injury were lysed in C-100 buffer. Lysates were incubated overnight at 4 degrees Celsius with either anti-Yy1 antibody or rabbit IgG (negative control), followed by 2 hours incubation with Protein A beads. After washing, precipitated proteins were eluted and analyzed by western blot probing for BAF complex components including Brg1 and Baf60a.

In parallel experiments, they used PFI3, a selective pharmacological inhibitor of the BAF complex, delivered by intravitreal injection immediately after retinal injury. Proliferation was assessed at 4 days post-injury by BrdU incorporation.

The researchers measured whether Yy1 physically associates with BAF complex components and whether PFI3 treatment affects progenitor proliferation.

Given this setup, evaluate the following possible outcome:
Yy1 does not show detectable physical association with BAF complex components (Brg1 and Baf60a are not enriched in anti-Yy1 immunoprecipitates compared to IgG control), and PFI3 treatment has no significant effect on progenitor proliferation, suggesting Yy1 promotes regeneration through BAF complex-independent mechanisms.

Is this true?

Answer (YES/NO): NO